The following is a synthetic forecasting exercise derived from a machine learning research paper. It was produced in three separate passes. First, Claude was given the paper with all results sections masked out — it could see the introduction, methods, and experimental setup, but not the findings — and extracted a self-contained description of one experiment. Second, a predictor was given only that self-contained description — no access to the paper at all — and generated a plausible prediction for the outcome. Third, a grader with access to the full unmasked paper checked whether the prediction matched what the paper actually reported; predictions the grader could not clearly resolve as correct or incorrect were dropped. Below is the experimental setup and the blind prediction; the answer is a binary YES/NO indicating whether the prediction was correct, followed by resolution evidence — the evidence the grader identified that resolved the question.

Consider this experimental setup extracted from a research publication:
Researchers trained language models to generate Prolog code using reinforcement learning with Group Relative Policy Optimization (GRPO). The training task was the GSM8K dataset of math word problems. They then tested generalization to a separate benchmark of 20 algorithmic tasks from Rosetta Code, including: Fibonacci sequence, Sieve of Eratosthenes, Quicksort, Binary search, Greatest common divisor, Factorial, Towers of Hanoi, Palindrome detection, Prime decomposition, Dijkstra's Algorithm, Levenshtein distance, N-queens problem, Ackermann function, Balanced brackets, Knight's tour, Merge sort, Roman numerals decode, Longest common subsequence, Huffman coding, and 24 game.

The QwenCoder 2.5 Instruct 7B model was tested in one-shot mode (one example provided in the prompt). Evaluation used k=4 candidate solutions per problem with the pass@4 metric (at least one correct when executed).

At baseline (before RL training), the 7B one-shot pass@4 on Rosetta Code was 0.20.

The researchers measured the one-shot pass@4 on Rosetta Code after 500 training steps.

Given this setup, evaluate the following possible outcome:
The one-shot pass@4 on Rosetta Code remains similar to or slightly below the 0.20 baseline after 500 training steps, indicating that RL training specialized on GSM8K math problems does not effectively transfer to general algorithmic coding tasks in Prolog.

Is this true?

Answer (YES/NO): NO